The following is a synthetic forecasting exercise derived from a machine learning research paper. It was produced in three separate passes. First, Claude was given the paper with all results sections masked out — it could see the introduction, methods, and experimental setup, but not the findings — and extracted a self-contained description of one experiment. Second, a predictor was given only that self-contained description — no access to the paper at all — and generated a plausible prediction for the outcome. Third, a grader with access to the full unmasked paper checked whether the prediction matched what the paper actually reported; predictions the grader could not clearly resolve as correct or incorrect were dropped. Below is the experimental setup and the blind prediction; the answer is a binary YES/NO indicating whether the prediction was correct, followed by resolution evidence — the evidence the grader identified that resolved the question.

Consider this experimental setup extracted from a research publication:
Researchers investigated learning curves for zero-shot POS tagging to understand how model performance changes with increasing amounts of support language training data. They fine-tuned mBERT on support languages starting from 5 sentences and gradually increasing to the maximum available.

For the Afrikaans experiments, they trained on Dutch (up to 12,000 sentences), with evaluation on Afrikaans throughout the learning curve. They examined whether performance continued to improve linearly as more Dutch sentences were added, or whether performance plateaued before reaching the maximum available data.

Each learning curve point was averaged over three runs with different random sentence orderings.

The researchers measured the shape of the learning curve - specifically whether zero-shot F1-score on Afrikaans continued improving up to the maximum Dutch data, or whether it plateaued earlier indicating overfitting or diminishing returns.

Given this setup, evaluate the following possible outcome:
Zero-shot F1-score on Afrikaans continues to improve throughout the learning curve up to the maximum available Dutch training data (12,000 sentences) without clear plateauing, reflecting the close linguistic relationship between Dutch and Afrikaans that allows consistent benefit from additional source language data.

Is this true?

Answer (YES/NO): NO